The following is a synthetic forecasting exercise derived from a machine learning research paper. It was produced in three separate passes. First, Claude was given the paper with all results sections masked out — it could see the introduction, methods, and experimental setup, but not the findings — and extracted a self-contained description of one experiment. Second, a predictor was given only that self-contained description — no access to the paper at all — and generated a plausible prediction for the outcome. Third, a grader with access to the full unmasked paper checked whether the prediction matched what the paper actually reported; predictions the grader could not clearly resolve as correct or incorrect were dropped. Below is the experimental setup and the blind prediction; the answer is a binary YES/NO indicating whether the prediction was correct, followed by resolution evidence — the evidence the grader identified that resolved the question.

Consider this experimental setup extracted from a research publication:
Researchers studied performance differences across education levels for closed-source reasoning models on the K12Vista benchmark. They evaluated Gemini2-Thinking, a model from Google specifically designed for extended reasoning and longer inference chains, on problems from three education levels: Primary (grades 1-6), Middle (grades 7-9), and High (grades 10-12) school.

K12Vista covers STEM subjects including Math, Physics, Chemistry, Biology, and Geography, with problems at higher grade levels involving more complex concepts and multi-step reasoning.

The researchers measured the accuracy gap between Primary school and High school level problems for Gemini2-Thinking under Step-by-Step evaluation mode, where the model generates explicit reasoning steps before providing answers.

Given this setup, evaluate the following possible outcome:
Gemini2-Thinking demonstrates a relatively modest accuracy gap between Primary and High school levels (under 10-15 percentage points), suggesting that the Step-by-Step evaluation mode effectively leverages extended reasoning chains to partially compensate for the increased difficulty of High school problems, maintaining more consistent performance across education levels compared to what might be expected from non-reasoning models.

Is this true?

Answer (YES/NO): YES